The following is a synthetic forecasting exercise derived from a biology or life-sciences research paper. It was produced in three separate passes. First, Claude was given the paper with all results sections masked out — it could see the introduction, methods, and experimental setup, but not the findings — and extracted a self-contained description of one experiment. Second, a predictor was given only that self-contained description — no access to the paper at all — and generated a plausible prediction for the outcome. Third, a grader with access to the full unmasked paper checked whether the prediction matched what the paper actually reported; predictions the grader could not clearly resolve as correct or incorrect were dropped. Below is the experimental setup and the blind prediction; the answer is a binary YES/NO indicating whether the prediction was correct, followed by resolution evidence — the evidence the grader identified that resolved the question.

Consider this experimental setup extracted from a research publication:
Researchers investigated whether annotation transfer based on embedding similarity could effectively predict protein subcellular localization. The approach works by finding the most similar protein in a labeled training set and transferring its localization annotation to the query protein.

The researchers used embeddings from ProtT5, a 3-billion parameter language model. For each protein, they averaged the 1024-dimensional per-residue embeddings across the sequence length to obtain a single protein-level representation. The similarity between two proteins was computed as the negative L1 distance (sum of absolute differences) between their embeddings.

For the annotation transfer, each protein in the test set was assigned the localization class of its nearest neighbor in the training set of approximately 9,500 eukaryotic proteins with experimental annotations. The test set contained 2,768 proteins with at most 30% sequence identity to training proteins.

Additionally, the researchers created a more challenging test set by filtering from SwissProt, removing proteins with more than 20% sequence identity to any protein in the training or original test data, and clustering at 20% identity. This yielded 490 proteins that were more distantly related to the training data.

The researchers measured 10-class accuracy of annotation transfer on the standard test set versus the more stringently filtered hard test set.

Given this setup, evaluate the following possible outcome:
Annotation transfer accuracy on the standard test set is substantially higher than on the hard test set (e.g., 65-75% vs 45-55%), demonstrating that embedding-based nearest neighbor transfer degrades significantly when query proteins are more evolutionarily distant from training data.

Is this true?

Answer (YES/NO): YES